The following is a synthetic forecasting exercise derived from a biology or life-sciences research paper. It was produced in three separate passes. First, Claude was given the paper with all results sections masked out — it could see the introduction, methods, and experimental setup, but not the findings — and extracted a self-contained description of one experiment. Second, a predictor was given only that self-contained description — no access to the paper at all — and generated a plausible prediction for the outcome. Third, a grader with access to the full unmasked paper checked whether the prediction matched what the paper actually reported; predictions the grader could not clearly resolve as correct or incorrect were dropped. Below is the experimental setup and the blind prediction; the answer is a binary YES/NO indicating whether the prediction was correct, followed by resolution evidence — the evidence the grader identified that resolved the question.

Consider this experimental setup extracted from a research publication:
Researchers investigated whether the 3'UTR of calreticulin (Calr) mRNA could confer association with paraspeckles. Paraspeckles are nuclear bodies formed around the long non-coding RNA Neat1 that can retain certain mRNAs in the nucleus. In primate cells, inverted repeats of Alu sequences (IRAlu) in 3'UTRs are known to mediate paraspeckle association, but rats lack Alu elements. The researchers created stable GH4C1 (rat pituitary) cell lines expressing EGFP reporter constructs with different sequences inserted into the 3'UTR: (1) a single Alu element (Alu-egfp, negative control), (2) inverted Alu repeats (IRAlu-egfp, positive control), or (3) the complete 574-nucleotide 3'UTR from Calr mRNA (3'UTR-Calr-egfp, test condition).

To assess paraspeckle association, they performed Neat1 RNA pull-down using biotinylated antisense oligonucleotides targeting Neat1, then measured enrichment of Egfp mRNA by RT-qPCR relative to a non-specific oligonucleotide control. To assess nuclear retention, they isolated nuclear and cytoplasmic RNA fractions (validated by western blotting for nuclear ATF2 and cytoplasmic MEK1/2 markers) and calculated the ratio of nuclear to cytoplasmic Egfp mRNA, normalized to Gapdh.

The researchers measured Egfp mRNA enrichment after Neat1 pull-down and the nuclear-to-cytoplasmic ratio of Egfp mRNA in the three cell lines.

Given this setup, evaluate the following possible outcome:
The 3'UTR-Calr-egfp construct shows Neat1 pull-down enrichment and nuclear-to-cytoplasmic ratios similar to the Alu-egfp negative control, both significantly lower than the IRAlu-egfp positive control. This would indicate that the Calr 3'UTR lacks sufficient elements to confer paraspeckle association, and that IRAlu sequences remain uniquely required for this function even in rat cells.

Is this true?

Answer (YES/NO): NO